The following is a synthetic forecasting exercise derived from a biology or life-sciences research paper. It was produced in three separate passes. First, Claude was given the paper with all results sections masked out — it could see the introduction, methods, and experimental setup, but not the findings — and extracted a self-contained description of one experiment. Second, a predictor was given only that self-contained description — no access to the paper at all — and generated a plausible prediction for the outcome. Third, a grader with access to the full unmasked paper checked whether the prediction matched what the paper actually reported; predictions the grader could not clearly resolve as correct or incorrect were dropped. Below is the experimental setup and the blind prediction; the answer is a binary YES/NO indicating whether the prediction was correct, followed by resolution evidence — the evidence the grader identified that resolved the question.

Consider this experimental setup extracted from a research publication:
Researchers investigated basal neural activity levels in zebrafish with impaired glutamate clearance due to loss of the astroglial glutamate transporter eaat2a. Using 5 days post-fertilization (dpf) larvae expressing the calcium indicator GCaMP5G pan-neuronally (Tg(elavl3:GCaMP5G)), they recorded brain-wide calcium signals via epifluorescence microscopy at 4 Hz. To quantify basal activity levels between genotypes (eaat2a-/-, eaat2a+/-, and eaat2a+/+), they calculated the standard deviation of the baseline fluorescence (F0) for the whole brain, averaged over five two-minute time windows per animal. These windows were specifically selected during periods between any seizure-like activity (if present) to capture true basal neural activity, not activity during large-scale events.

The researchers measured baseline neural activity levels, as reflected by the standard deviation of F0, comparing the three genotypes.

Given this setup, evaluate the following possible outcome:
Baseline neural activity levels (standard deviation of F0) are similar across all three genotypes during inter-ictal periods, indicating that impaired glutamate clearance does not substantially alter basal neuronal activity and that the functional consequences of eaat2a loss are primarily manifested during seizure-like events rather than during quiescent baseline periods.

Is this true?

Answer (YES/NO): NO